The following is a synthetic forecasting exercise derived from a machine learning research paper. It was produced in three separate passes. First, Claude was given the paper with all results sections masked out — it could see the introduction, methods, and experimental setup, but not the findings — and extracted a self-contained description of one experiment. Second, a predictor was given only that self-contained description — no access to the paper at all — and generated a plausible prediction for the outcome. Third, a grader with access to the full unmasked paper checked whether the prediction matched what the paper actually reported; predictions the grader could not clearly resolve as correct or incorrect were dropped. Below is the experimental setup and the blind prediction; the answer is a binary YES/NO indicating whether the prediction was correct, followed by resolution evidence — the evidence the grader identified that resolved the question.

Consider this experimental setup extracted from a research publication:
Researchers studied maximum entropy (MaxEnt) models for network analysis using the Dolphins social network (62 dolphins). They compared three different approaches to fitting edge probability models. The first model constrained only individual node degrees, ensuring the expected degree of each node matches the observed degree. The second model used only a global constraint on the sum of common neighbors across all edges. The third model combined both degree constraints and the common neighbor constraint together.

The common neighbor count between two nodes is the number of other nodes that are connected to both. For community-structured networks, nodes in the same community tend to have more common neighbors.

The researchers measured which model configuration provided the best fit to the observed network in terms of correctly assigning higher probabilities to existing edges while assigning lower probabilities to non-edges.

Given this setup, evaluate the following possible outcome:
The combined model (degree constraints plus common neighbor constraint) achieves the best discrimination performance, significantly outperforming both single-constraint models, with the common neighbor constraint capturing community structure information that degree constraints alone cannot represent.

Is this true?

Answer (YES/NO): YES